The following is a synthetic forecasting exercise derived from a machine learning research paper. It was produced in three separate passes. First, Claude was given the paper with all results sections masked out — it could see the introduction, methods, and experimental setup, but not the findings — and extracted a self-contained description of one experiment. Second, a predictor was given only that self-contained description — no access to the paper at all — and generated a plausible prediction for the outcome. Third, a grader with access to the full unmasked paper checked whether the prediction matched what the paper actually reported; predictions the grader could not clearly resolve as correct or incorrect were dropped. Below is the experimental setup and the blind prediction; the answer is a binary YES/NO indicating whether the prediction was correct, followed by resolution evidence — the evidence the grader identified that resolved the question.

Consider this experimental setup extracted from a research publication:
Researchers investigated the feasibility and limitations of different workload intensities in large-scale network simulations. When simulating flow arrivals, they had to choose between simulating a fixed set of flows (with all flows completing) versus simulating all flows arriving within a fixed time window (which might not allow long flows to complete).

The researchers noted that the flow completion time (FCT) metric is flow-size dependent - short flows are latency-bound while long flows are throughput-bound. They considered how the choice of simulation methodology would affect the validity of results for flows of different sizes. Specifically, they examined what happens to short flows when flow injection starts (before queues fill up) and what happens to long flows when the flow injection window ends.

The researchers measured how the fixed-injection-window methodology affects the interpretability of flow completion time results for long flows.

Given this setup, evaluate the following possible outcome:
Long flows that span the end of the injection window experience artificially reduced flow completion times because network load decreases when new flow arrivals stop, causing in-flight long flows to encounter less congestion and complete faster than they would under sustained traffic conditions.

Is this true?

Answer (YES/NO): YES